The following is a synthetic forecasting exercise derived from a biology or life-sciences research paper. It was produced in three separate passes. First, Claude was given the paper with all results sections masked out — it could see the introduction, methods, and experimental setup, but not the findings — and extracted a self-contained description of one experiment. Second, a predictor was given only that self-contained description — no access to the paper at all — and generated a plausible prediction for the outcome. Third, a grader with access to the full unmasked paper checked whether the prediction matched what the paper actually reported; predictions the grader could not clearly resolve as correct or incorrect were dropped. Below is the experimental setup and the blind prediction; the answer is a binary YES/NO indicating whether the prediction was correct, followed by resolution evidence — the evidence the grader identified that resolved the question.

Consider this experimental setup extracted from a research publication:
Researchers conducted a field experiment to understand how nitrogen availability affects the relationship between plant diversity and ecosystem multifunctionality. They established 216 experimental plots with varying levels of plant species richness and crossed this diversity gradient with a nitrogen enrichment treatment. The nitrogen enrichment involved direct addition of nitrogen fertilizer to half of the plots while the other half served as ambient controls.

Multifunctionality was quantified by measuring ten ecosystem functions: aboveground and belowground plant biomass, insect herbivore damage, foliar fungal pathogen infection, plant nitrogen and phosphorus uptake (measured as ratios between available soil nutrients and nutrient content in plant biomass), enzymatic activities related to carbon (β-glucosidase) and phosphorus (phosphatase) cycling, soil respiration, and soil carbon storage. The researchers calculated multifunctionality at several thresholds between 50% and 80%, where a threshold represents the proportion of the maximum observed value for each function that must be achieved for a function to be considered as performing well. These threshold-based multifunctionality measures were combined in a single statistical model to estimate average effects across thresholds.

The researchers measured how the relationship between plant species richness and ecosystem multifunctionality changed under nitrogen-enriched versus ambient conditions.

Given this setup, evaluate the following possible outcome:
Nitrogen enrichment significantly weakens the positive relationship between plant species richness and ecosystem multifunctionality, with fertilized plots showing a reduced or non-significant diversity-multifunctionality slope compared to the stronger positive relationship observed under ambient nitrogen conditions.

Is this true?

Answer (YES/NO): NO